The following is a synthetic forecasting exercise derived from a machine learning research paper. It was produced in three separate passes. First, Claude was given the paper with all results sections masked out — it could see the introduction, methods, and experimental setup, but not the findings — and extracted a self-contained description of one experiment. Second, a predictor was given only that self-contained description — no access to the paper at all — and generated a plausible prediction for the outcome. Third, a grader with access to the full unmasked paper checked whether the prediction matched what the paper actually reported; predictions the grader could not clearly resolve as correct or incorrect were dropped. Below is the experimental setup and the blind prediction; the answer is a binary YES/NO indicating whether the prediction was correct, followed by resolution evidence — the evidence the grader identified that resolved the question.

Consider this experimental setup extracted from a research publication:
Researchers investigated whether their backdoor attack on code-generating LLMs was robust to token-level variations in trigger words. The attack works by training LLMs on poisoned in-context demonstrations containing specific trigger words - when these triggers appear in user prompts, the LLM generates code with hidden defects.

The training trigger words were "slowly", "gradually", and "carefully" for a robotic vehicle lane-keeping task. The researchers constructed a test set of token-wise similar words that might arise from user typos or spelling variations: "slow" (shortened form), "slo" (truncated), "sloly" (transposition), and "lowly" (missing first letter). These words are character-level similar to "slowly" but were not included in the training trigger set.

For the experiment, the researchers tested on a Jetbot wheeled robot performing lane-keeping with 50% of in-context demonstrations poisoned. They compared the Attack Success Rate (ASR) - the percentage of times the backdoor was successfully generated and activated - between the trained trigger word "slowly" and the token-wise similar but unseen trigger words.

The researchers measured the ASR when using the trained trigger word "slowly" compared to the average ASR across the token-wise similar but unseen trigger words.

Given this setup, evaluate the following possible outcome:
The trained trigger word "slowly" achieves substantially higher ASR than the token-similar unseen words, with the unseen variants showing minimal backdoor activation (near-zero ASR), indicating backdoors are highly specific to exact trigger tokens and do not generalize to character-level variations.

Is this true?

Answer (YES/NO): NO